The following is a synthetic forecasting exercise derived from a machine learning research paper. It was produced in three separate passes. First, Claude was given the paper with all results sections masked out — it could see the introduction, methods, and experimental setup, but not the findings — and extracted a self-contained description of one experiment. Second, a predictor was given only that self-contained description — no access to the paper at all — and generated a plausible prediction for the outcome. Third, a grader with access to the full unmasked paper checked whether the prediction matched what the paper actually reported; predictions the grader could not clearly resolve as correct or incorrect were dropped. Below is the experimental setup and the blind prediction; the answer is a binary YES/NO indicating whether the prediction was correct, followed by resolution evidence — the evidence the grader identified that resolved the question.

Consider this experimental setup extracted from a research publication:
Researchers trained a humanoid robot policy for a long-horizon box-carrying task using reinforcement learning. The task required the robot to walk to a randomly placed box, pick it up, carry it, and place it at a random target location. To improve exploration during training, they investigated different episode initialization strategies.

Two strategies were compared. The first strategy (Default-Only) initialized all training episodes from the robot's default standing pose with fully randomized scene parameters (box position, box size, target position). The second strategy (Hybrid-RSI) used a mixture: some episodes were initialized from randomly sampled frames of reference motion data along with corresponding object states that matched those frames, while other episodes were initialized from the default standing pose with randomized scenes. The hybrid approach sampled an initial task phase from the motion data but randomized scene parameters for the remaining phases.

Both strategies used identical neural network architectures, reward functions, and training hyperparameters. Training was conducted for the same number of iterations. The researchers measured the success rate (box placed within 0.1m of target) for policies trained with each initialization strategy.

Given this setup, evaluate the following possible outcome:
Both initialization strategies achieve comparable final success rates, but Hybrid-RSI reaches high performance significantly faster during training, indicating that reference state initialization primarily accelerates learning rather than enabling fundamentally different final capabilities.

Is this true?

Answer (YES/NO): NO